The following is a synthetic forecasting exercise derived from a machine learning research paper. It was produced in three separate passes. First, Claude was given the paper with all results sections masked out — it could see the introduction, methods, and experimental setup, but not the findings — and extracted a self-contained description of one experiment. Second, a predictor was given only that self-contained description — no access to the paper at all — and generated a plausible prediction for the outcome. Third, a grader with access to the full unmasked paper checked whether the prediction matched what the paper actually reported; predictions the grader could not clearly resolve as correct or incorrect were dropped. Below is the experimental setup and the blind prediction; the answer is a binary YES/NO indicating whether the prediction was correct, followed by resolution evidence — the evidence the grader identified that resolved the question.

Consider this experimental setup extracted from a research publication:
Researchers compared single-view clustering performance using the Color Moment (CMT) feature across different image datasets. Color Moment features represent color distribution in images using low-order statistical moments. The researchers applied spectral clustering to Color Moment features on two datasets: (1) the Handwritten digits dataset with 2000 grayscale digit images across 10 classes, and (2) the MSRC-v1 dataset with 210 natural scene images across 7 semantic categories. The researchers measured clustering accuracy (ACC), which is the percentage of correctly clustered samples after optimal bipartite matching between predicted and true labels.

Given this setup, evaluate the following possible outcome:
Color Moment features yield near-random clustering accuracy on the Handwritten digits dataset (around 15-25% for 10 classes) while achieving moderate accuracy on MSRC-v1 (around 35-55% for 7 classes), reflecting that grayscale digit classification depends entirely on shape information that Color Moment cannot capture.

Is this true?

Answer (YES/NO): NO